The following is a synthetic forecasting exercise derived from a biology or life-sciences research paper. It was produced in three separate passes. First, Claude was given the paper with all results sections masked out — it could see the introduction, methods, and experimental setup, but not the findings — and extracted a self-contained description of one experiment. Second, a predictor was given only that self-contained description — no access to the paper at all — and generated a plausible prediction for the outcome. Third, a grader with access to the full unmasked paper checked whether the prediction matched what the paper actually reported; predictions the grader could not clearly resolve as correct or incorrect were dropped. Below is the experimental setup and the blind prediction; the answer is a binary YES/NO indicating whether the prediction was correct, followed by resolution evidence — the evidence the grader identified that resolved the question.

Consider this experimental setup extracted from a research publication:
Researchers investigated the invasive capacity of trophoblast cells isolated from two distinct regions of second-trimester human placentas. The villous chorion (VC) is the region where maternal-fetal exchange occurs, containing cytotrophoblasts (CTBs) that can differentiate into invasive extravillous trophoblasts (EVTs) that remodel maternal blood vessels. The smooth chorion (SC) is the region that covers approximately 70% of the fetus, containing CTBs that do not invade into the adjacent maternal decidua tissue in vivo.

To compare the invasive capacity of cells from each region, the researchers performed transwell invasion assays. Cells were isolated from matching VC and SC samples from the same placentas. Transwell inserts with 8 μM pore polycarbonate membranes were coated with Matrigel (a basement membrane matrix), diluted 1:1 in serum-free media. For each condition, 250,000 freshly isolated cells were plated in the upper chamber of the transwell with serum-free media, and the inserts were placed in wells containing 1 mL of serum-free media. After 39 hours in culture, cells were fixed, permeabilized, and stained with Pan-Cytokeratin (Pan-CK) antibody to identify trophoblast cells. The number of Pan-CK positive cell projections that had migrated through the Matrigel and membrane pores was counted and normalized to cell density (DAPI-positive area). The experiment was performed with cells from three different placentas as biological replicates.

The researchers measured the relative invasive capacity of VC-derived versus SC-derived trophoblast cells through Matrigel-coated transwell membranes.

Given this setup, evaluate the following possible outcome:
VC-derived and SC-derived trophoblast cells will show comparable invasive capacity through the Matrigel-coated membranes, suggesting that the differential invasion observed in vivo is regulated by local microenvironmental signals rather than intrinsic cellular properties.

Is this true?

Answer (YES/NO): NO